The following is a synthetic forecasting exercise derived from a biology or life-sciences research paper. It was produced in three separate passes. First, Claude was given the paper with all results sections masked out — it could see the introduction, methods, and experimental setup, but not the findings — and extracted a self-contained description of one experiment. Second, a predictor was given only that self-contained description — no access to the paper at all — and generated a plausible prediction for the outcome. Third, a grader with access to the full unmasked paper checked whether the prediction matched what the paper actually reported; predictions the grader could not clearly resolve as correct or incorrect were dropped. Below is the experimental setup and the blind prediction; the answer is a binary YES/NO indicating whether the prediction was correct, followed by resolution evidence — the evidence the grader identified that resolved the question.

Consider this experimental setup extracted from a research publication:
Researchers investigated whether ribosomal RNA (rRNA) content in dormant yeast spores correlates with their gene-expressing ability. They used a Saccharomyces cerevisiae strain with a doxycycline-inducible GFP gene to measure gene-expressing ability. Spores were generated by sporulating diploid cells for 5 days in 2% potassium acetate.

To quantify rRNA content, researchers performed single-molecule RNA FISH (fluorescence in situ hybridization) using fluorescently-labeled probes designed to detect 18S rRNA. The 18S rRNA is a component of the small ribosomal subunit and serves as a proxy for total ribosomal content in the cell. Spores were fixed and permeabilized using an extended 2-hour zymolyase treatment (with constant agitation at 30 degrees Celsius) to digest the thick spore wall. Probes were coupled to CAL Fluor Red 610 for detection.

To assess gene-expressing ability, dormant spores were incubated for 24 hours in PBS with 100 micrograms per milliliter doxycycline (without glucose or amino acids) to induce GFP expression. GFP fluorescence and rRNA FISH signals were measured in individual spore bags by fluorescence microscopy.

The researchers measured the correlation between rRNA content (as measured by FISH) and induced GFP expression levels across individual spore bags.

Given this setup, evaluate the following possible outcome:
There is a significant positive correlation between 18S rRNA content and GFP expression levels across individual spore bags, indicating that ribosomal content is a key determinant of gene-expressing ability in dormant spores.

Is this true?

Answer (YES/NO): NO